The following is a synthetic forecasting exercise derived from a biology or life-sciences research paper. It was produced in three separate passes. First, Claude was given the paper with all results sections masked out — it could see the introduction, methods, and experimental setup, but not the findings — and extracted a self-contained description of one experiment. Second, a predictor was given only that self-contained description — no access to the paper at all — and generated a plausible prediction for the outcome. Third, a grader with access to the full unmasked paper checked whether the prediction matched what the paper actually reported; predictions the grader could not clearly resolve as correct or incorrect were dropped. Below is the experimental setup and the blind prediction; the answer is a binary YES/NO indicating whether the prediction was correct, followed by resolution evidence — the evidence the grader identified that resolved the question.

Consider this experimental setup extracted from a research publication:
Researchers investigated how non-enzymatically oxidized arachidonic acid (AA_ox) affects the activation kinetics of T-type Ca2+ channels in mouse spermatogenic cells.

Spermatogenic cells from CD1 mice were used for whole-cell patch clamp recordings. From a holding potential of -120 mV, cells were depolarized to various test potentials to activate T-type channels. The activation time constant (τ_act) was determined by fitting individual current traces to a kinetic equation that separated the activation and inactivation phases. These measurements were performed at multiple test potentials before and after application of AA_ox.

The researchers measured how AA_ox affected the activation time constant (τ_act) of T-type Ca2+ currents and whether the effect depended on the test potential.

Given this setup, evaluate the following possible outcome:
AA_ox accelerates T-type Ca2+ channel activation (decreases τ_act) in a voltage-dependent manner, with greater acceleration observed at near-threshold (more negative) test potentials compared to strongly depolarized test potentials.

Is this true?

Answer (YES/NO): NO